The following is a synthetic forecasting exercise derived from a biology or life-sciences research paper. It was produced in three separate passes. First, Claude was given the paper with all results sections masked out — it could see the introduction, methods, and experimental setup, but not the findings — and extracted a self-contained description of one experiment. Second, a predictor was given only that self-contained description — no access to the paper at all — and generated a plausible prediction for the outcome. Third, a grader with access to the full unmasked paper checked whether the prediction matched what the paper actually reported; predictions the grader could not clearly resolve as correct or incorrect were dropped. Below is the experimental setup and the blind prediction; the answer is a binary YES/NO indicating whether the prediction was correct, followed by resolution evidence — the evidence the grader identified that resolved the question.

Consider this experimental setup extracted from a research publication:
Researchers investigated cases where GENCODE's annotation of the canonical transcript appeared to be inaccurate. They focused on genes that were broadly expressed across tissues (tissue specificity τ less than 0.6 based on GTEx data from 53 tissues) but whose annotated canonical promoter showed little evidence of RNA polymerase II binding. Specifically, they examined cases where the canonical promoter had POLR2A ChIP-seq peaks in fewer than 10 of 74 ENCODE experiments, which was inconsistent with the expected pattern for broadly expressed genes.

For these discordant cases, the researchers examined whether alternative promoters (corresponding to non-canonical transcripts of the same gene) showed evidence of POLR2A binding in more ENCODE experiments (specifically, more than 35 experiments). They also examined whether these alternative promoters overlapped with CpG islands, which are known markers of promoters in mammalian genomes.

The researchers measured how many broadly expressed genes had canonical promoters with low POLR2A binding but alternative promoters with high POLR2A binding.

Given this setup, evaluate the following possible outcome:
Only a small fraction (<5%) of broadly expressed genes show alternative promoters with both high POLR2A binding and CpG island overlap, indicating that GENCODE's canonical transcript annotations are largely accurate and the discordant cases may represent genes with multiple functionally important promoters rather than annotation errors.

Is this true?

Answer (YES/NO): NO